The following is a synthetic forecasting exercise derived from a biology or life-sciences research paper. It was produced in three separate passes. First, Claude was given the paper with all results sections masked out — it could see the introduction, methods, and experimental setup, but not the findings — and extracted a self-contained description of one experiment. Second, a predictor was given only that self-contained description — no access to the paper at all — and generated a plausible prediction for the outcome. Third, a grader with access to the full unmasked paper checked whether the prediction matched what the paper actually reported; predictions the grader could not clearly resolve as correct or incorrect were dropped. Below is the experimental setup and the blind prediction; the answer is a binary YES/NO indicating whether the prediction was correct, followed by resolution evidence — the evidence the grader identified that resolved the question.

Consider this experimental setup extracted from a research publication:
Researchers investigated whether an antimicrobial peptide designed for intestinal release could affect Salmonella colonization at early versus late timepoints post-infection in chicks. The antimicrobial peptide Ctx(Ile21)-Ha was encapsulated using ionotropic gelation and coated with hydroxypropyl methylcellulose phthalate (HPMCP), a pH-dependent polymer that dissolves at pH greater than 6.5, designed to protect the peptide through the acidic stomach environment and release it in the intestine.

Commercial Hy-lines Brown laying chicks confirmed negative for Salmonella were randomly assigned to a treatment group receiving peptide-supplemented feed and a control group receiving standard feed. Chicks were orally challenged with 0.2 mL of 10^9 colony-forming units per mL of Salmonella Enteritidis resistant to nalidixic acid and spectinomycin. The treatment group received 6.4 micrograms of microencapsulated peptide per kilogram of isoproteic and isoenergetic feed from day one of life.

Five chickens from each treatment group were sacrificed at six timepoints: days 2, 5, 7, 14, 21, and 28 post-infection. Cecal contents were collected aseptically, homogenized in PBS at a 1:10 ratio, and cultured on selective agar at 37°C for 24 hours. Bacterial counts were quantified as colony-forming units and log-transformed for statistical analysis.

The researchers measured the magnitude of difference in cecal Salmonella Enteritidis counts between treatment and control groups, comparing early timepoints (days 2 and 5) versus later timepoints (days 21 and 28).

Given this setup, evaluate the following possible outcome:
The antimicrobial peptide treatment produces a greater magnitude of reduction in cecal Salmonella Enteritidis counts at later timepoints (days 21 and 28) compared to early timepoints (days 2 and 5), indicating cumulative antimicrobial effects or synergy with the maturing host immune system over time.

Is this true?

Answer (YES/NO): NO